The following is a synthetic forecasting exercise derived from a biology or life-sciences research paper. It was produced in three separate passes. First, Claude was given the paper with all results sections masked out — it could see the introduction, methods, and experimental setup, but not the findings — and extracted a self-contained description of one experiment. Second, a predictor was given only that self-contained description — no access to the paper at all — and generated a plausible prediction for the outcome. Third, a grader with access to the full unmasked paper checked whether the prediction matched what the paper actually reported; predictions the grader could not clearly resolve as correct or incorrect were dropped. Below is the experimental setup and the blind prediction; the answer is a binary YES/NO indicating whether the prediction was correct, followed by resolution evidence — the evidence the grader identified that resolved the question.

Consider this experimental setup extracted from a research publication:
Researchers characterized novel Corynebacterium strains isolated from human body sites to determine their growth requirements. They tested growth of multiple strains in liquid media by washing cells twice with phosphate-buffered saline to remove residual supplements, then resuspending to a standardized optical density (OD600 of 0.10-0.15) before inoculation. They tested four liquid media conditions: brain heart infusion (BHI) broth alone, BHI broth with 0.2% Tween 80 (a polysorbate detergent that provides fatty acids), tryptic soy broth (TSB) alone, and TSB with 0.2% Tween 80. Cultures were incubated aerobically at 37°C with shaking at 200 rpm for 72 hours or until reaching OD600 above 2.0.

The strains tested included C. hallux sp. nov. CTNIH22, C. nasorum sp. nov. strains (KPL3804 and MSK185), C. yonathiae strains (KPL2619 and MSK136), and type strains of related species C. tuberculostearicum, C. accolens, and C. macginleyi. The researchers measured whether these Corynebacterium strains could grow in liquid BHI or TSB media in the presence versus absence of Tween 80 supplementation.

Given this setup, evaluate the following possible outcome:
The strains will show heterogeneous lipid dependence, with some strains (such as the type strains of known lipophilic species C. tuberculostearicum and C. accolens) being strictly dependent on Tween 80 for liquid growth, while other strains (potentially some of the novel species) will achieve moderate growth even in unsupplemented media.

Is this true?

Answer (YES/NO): NO